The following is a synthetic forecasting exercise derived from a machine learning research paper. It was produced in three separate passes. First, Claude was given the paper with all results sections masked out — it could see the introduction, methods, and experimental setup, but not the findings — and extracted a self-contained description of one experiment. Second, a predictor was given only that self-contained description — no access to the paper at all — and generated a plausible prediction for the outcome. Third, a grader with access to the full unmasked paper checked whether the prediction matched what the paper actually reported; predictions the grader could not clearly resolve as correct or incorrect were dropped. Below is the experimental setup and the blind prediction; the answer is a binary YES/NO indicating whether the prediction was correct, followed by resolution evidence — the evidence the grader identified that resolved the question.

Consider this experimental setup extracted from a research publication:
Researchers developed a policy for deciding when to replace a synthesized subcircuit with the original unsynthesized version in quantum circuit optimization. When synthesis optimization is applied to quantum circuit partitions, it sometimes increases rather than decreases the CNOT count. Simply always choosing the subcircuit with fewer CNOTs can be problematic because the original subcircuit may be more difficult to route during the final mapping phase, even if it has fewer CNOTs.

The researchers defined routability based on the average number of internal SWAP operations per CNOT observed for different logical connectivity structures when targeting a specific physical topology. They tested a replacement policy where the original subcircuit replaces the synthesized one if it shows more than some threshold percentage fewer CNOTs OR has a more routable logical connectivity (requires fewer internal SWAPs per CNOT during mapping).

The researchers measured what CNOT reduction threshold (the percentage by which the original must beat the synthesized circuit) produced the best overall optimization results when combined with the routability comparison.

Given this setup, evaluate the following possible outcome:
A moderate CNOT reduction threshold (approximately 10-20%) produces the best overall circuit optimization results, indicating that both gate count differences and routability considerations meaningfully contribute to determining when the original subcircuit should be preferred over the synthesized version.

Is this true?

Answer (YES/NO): NO